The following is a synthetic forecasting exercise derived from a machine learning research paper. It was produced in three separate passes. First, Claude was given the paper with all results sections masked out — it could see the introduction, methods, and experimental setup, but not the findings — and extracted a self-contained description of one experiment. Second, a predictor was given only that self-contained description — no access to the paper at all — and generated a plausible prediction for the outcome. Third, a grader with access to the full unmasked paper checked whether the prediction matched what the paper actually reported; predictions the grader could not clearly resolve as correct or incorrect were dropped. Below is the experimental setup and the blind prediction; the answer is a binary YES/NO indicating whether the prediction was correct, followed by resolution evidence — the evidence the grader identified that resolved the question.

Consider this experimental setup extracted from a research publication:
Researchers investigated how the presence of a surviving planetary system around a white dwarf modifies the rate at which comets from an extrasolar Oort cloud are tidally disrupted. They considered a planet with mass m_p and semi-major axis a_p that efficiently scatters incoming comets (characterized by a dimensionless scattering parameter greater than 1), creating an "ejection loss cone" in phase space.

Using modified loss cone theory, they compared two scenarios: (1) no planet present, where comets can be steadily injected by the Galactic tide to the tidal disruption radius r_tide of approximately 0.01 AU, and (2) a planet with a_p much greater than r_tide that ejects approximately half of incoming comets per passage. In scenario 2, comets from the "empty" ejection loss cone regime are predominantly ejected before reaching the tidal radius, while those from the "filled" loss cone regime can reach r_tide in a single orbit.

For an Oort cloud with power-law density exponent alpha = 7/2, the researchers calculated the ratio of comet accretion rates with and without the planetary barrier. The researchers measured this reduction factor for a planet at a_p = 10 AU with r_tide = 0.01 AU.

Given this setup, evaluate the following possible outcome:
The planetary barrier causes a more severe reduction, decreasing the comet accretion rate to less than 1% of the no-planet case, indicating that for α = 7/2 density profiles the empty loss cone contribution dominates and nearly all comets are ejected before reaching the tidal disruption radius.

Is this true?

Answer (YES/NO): NO